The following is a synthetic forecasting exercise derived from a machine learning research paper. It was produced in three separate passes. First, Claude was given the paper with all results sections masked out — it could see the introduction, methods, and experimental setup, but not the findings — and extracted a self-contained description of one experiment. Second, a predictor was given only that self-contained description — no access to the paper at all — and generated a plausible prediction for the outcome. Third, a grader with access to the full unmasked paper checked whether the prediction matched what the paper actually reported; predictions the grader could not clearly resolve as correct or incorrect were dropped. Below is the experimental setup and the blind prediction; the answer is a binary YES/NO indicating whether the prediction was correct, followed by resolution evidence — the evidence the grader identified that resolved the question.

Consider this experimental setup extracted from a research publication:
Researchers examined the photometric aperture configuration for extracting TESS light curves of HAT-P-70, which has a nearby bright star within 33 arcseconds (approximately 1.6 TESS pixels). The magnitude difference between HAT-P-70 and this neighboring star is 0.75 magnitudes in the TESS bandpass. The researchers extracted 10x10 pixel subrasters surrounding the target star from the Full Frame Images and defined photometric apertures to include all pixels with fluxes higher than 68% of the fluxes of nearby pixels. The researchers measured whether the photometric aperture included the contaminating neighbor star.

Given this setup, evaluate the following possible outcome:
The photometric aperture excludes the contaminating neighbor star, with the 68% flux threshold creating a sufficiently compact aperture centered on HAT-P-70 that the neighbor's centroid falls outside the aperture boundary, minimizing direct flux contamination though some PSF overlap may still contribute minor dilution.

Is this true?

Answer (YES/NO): NO